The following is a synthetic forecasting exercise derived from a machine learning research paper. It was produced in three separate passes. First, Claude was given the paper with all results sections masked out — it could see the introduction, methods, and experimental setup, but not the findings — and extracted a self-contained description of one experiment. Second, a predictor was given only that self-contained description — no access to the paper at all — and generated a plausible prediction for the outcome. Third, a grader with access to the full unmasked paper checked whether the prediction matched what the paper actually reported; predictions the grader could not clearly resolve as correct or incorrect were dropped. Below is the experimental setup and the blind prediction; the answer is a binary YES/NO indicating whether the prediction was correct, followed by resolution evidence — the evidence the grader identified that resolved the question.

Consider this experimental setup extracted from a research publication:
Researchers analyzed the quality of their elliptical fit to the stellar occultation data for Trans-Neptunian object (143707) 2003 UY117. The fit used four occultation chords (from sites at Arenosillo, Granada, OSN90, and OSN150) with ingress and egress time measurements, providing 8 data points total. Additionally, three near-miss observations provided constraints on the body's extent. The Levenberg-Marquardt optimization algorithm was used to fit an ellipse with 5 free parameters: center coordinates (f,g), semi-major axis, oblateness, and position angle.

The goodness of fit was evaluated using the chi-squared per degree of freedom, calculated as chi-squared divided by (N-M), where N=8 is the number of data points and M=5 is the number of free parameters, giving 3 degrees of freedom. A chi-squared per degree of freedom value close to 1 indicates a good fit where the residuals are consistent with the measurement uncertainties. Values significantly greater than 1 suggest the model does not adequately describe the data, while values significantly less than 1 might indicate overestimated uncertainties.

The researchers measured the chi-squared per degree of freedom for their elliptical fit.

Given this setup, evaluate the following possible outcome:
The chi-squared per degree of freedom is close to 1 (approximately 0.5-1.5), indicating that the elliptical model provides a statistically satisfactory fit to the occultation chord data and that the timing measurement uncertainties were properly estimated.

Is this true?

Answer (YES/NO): NO